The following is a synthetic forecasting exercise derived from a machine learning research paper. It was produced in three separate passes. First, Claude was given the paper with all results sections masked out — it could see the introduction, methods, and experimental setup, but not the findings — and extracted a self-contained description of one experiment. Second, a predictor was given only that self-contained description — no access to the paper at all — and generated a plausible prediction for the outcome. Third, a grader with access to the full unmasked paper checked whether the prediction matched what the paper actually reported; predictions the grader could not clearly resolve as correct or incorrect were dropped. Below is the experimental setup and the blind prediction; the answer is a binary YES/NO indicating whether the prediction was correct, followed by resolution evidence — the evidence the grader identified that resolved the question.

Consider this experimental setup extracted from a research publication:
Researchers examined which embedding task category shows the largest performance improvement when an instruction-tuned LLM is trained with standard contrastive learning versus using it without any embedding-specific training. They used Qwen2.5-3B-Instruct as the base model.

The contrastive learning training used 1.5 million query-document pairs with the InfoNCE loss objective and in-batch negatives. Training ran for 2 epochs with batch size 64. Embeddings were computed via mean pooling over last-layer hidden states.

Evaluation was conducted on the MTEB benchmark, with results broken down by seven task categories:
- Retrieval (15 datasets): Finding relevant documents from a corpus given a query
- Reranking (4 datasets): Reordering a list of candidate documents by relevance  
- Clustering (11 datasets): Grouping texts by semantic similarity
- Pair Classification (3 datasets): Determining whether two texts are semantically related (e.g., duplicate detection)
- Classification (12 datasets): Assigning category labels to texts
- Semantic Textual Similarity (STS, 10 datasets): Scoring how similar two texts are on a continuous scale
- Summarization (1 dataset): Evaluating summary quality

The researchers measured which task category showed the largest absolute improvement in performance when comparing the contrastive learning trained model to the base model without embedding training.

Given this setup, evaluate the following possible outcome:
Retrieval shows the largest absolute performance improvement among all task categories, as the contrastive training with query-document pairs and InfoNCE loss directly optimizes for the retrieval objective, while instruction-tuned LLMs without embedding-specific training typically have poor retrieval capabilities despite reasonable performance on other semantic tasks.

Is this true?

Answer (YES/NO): NO